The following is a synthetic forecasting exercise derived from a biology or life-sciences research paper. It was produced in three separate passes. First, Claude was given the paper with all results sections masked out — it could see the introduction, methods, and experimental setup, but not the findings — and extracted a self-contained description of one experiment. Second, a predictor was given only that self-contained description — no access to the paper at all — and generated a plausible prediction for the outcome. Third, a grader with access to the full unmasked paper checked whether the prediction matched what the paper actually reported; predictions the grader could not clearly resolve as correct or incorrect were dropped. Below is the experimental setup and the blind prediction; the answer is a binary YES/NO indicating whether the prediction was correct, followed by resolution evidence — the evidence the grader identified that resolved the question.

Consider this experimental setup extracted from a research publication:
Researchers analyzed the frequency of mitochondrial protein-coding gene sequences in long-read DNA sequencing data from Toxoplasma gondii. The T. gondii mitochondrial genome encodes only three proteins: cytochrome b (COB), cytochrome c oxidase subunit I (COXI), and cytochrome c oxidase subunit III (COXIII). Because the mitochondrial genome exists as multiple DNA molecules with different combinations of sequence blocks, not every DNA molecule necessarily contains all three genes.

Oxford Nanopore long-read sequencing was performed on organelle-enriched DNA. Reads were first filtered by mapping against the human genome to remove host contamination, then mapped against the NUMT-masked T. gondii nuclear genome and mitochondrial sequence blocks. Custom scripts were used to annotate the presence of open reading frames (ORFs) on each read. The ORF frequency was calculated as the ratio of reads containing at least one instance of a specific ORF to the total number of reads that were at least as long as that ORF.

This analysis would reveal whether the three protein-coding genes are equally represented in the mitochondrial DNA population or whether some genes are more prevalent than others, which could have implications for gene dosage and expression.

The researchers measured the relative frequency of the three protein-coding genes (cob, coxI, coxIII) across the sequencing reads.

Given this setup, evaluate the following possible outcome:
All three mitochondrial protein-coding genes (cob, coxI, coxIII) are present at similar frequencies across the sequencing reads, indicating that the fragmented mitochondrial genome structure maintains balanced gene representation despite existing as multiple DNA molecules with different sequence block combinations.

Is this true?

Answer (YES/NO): NO